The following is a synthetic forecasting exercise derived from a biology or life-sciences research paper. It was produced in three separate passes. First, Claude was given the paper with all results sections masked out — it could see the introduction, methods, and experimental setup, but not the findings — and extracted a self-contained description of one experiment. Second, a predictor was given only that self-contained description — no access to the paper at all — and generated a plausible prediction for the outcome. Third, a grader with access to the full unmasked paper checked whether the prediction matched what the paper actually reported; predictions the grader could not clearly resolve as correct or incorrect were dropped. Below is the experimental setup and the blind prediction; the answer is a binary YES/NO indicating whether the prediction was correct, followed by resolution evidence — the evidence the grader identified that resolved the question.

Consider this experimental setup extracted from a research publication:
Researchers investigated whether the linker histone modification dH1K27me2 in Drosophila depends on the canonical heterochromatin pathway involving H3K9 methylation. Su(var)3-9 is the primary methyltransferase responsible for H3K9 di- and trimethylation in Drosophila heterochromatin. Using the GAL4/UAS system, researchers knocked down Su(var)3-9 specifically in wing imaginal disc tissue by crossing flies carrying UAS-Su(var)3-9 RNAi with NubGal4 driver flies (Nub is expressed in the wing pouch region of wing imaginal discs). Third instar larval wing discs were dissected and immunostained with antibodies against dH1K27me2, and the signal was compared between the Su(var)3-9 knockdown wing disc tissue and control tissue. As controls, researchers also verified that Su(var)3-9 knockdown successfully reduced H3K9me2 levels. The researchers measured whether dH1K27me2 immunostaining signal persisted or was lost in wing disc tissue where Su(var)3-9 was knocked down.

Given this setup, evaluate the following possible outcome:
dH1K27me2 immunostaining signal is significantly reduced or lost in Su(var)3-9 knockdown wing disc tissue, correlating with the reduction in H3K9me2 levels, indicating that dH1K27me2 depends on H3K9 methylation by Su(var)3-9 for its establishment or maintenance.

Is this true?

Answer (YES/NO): NO